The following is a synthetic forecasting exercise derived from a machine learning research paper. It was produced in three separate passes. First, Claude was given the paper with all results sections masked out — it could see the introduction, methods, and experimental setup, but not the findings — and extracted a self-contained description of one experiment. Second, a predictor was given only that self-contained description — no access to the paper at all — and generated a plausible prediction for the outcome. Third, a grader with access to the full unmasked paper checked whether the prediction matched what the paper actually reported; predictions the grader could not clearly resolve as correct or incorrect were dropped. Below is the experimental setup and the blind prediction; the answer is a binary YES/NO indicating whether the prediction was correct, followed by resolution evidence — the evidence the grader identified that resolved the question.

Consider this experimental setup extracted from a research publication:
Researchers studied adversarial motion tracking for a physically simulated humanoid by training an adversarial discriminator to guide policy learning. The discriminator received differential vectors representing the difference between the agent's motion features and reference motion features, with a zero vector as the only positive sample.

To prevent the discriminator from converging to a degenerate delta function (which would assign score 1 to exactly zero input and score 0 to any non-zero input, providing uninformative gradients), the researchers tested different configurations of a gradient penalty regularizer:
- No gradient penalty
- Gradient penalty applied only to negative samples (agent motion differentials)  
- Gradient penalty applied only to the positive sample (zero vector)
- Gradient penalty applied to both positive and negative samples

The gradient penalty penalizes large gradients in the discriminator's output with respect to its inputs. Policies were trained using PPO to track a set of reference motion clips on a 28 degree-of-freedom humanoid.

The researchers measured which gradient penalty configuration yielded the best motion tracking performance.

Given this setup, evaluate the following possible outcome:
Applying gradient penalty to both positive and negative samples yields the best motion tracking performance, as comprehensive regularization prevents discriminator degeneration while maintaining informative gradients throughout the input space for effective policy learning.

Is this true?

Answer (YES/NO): NO